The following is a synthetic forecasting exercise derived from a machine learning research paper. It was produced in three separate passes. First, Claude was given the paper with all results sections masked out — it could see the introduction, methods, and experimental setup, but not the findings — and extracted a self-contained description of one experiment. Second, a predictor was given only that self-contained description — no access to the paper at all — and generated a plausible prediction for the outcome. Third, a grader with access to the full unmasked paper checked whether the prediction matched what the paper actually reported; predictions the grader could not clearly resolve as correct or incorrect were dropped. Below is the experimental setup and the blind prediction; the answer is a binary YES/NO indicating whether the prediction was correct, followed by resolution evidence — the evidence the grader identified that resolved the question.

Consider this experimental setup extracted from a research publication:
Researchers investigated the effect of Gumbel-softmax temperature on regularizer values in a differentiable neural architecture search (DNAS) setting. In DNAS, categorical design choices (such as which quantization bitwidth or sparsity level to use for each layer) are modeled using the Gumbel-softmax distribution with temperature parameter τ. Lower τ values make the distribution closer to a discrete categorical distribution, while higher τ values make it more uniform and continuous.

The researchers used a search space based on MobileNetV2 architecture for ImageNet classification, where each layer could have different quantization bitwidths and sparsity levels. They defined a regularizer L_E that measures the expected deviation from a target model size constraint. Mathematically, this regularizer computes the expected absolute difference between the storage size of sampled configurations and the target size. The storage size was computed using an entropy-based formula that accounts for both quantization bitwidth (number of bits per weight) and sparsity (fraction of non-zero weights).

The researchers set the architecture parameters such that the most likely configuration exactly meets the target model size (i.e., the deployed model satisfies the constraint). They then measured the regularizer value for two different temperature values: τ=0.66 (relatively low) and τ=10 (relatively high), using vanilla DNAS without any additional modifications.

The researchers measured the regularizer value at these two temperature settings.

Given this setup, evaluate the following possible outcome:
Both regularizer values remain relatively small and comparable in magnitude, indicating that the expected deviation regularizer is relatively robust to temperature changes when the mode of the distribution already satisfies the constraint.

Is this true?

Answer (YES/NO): NO